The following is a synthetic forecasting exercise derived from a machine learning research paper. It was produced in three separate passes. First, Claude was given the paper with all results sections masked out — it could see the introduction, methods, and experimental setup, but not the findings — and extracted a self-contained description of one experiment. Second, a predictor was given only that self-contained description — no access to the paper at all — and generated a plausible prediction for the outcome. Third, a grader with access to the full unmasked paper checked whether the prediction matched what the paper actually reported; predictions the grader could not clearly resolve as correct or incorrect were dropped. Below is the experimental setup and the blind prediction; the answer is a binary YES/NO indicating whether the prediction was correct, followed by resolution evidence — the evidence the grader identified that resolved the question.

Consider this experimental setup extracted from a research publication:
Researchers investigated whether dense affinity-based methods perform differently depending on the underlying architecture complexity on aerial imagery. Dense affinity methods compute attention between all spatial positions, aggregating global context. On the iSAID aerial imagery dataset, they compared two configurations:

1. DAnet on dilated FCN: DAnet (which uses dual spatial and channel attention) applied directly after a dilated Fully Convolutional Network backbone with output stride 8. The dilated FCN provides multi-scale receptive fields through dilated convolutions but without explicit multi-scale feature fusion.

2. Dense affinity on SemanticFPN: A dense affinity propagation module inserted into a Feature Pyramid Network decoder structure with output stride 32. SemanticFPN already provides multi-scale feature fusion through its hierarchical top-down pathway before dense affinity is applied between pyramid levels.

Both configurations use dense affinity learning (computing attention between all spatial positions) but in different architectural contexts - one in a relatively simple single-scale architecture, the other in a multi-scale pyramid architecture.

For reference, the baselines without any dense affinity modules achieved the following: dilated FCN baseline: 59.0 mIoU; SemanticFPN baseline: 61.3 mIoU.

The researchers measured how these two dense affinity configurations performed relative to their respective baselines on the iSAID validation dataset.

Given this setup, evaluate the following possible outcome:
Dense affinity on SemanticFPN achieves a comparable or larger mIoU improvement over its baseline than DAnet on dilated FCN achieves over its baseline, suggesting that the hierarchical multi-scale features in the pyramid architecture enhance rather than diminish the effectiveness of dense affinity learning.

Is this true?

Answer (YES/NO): NO